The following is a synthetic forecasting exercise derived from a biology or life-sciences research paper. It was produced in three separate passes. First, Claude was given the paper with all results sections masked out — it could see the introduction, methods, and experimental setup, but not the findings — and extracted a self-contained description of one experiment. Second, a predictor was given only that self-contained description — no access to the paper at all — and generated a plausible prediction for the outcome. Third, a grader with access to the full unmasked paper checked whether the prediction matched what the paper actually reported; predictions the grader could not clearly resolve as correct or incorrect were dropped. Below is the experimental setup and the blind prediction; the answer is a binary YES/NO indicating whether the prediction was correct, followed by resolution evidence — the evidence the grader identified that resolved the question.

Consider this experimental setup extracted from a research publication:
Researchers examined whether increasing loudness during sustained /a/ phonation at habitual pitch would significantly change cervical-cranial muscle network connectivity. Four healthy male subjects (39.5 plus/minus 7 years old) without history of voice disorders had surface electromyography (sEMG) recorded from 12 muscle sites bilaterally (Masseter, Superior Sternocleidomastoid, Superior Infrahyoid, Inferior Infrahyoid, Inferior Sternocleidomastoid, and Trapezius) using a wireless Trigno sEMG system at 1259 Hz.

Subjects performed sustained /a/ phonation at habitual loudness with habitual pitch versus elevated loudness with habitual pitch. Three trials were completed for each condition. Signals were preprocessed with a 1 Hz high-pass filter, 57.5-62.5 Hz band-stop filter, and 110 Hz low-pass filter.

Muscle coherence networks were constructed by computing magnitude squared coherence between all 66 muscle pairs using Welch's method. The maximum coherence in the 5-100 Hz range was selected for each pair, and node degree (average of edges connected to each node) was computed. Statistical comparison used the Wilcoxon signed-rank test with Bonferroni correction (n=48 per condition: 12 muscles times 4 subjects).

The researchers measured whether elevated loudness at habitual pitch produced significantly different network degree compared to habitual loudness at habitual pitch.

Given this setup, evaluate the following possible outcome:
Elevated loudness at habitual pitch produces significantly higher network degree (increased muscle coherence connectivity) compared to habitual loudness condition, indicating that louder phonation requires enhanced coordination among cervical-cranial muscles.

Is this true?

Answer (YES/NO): YES